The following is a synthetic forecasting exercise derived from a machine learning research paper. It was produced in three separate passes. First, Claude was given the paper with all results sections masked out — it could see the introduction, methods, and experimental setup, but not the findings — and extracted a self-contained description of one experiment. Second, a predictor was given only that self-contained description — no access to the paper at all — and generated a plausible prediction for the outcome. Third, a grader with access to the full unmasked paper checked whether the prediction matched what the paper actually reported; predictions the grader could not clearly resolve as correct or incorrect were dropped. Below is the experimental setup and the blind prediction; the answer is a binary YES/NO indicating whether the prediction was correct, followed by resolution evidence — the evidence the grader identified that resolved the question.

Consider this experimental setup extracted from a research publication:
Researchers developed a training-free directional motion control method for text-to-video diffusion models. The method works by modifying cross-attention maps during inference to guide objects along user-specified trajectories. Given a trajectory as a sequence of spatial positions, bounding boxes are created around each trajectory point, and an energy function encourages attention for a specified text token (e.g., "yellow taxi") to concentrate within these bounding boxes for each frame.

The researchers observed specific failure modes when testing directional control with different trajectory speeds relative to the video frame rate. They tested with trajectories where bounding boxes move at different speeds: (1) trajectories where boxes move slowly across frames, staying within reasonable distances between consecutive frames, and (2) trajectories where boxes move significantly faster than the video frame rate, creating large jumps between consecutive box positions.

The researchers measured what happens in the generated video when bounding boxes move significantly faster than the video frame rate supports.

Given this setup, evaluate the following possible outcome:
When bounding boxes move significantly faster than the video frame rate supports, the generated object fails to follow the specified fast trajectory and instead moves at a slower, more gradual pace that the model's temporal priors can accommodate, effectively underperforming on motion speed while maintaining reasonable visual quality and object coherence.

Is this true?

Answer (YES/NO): NO